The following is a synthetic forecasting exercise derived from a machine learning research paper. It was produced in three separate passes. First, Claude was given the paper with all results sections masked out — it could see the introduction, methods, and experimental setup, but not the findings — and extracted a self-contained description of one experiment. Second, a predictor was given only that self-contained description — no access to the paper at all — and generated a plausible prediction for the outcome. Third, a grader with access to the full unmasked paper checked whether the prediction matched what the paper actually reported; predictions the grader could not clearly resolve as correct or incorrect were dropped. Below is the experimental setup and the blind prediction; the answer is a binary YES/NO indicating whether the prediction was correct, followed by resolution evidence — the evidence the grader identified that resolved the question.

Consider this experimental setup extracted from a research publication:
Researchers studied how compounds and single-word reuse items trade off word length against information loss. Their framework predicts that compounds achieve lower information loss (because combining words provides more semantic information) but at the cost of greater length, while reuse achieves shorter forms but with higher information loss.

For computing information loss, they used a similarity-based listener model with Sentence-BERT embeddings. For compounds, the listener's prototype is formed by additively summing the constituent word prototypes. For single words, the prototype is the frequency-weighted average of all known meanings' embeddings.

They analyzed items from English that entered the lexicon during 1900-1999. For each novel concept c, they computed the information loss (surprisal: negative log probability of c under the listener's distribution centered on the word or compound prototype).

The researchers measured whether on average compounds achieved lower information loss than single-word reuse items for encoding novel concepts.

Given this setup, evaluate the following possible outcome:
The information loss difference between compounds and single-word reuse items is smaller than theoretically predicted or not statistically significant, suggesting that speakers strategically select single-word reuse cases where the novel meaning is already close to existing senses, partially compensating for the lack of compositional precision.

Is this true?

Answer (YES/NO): NO